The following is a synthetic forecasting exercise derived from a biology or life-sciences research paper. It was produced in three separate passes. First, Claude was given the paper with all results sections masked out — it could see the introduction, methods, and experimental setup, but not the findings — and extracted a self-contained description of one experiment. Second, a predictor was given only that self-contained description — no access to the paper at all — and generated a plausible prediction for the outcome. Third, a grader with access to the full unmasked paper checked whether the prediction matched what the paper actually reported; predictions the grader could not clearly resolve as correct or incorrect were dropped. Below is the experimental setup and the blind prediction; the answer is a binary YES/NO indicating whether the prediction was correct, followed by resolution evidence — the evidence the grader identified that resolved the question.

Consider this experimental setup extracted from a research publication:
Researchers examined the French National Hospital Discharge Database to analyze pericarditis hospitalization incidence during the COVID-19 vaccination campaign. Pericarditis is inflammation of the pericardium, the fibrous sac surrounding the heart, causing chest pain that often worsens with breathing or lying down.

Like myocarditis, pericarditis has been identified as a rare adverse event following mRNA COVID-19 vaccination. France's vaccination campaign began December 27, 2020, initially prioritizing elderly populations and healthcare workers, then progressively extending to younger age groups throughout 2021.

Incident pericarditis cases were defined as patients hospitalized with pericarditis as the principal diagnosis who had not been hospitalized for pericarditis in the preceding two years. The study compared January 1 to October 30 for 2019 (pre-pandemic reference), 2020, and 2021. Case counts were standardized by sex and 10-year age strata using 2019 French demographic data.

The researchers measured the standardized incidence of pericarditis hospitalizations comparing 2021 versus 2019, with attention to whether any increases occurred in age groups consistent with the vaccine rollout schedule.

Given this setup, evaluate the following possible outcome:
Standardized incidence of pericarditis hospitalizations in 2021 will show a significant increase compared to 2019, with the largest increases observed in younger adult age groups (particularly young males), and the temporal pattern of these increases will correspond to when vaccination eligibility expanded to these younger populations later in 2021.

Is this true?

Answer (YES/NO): NO